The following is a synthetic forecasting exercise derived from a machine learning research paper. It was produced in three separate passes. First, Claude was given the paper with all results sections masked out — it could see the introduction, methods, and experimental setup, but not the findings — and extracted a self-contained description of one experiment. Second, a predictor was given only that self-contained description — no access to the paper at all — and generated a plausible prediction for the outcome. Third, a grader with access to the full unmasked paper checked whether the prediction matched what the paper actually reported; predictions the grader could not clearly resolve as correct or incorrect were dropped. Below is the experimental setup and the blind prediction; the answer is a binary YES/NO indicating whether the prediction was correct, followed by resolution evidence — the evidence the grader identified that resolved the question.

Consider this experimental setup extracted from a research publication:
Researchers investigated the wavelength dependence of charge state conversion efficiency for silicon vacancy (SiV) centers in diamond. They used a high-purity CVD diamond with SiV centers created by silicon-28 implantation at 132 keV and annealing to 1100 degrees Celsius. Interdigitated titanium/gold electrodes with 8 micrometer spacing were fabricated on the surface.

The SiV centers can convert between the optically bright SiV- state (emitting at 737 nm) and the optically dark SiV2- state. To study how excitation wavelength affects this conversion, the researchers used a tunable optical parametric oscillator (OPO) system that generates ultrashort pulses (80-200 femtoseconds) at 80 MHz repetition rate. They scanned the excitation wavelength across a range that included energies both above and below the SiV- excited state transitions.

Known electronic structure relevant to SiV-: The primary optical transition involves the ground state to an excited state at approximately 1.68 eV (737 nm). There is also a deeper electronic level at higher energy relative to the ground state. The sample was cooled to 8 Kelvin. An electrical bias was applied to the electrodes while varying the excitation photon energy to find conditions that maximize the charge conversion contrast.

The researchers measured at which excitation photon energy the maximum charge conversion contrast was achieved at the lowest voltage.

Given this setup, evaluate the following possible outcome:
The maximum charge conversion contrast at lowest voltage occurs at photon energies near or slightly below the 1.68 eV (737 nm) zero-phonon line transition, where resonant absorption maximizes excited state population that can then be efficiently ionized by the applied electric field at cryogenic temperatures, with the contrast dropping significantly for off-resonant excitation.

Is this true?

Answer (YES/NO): NO